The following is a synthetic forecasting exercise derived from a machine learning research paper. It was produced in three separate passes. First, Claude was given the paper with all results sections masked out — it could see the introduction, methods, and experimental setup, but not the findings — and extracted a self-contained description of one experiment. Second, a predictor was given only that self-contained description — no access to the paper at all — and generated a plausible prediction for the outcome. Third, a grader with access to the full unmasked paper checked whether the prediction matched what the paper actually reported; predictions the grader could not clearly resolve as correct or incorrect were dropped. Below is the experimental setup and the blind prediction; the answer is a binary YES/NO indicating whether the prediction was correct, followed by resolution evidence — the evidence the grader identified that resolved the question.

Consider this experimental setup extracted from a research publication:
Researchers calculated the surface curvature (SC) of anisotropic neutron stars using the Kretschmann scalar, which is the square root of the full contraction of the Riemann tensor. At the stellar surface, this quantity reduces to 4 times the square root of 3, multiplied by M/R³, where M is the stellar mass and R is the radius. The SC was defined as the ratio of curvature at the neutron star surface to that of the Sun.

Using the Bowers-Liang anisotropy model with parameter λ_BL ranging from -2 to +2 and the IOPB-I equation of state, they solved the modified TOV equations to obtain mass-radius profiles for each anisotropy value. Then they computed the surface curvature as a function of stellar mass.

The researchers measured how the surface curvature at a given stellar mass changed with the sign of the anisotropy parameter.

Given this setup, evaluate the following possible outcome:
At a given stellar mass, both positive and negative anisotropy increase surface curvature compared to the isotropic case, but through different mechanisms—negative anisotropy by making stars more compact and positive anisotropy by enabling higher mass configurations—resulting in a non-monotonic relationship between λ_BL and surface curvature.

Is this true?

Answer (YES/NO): NO